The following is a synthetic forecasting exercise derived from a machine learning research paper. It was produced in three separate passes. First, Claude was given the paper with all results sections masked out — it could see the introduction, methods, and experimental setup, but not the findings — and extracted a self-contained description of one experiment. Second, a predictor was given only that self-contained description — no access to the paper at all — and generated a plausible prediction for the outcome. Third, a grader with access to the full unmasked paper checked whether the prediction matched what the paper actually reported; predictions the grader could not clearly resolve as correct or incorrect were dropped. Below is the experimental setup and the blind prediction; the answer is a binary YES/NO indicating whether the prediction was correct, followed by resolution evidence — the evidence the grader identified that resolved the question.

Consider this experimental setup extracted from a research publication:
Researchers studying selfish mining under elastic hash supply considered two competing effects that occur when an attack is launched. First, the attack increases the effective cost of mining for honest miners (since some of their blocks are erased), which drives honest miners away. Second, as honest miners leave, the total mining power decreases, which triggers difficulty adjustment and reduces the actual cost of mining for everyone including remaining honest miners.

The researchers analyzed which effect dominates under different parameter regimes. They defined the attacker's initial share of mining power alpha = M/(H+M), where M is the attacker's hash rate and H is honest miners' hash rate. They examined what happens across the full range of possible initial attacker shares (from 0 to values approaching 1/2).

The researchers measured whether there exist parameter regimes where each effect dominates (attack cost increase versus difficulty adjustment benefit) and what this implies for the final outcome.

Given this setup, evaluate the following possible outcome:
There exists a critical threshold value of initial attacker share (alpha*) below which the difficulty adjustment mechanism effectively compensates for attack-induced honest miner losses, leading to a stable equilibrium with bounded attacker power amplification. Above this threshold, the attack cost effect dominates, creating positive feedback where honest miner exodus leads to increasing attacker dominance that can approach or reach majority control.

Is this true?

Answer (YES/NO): YES